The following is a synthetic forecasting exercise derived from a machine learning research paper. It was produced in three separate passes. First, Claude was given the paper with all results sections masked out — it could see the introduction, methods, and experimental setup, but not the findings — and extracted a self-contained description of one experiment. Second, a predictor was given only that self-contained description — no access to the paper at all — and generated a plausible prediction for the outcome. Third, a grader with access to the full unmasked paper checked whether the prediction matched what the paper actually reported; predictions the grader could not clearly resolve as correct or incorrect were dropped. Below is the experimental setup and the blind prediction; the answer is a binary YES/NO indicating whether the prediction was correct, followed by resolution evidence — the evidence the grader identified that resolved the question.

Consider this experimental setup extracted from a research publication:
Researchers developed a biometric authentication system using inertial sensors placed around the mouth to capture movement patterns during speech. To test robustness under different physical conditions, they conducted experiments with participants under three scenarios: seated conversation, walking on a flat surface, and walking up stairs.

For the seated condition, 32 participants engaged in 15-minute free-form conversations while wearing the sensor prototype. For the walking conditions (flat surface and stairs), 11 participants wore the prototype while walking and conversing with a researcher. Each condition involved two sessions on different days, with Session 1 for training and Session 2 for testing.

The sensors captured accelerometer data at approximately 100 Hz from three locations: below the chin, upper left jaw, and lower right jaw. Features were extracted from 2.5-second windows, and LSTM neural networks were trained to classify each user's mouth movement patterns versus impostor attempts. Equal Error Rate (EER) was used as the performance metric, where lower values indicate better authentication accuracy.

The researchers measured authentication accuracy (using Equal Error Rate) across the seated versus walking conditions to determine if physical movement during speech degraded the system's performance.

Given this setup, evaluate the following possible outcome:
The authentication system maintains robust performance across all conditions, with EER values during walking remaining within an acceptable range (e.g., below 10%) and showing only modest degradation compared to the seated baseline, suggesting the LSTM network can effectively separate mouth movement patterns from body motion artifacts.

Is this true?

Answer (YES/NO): NO